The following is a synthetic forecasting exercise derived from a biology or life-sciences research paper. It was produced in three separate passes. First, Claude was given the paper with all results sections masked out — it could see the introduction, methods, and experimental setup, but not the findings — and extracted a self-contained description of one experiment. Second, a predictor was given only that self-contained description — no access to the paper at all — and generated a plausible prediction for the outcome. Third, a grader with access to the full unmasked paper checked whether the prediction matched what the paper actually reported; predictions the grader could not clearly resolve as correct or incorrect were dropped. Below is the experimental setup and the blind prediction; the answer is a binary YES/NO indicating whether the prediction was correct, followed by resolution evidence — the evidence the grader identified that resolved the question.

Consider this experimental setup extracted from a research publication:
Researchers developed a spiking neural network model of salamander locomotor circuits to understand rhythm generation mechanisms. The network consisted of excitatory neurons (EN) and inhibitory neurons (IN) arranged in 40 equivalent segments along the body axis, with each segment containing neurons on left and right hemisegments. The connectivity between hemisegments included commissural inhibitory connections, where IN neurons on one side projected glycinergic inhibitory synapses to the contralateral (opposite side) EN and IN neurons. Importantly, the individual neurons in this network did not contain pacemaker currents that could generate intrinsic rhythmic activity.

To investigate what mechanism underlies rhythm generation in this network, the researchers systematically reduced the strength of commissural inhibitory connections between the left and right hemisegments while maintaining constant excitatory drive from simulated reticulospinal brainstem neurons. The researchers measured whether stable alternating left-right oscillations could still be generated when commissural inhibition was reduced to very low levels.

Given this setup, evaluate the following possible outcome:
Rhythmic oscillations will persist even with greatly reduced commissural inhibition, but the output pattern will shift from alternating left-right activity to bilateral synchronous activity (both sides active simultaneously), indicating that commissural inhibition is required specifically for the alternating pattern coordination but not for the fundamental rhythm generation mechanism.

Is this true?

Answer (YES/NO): NO